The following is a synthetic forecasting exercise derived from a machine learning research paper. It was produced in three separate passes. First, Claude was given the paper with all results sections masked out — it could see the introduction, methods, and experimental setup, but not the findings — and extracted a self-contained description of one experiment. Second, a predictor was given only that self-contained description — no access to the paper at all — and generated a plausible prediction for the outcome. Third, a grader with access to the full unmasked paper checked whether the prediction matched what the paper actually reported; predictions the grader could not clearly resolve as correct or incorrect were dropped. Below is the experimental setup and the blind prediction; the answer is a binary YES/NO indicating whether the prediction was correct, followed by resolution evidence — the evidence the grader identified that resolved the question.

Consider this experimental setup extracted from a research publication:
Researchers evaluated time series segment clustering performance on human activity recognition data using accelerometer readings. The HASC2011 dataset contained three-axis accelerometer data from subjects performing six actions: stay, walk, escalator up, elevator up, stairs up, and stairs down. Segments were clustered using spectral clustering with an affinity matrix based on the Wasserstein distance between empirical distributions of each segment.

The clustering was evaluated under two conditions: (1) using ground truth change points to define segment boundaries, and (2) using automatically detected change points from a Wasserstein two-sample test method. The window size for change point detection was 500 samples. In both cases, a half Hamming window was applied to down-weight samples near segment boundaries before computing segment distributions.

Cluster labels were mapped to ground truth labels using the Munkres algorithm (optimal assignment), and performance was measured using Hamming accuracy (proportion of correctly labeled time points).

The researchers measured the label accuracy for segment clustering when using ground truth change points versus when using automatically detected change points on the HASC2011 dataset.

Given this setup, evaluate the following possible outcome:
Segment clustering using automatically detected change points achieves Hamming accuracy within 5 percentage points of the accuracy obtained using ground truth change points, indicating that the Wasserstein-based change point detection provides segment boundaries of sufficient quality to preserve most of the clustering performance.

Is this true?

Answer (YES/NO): NO